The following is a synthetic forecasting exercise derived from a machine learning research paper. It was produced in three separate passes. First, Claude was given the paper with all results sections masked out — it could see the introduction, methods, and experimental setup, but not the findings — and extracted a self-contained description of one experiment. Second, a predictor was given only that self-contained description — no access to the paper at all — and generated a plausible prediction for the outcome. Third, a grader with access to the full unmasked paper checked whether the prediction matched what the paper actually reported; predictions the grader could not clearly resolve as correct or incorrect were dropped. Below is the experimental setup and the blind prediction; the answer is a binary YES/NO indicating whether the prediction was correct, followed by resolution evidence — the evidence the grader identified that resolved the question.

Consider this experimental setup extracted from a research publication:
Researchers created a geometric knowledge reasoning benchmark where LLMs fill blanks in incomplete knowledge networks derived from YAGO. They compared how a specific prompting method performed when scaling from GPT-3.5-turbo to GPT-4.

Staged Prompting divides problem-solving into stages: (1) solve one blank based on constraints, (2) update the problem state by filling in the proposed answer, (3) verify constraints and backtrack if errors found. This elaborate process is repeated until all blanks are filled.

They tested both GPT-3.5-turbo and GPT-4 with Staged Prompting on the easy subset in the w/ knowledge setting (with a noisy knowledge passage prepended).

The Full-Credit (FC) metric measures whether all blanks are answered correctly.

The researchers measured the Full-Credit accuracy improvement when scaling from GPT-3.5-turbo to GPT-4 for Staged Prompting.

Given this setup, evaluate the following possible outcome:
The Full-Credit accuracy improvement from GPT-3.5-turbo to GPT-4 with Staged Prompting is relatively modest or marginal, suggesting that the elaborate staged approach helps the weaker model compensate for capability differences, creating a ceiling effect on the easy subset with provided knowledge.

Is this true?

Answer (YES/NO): NO